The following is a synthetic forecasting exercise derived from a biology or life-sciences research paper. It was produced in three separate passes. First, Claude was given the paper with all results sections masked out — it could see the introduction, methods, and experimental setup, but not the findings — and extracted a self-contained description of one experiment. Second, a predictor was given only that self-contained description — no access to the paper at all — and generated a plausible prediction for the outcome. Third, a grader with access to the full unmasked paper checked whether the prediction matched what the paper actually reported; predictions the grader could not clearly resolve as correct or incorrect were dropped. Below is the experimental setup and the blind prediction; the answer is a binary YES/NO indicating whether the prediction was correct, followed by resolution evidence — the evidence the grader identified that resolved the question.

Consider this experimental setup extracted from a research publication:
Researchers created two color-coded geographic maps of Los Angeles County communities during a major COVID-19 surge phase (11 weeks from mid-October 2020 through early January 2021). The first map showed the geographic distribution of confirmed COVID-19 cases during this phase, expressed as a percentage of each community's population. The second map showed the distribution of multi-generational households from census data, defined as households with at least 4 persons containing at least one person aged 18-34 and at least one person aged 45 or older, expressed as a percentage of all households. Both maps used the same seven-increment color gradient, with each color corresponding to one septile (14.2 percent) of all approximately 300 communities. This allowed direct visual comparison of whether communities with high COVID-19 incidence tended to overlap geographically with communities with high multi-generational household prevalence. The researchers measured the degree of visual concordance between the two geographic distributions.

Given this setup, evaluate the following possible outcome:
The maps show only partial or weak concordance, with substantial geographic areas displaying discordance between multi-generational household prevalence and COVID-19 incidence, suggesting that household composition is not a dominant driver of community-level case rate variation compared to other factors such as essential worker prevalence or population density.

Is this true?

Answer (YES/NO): NO